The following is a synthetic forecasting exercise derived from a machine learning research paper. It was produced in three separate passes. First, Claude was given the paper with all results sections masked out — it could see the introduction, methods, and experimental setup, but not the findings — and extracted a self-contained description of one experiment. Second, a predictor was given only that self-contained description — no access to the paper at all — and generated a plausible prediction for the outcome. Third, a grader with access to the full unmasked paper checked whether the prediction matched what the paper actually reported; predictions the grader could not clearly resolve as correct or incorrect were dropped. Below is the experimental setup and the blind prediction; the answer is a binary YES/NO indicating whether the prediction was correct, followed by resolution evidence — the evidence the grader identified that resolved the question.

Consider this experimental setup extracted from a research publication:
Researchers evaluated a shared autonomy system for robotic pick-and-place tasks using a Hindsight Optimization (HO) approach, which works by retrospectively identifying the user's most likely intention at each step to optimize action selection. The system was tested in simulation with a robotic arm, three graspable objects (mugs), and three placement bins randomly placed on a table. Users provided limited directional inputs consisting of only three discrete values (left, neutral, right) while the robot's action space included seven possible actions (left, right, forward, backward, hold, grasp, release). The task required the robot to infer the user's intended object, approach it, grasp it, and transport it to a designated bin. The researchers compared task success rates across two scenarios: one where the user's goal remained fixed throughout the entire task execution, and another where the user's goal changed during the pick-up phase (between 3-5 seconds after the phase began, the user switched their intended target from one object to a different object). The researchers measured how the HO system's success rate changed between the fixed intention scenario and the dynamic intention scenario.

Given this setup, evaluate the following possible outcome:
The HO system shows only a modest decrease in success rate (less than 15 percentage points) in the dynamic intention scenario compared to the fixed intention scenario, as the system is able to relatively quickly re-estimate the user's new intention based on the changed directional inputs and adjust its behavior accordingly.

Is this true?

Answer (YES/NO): NO